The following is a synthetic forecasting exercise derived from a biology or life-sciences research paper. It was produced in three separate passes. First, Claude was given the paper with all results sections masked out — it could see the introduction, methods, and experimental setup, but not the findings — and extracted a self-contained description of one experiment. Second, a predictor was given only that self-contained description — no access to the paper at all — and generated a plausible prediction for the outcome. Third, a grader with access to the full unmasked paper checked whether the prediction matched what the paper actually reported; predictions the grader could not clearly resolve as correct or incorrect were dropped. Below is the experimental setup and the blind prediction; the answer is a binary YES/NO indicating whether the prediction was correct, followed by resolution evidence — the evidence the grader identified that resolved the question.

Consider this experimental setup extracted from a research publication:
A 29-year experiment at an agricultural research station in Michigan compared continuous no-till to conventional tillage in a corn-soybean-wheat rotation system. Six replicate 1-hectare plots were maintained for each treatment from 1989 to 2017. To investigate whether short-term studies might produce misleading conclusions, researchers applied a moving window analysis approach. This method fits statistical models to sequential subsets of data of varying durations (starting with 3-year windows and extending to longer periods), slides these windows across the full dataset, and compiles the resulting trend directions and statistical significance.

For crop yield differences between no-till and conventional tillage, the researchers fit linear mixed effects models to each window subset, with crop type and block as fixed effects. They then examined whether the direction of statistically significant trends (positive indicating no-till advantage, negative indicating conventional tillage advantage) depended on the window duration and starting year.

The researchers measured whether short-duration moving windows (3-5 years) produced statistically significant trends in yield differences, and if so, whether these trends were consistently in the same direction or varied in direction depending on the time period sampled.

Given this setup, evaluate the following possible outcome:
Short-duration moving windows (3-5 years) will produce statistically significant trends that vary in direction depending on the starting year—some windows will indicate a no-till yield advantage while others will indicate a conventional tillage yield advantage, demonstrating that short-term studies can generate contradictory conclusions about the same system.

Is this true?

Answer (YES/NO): YES